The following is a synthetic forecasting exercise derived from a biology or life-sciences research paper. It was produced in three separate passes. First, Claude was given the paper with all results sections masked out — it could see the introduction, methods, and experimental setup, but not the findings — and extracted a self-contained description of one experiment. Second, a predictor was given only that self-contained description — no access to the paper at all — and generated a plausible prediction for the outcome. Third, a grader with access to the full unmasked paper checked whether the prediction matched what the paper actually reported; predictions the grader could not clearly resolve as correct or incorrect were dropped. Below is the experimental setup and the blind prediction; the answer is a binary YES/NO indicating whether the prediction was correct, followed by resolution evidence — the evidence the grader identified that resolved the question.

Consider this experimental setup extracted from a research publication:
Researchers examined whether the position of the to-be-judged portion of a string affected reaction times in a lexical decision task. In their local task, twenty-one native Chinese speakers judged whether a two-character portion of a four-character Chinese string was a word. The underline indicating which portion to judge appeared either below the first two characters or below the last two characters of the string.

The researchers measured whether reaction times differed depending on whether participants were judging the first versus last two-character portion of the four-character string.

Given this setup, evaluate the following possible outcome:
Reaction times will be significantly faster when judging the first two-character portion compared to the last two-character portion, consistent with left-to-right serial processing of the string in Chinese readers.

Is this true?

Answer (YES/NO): NO